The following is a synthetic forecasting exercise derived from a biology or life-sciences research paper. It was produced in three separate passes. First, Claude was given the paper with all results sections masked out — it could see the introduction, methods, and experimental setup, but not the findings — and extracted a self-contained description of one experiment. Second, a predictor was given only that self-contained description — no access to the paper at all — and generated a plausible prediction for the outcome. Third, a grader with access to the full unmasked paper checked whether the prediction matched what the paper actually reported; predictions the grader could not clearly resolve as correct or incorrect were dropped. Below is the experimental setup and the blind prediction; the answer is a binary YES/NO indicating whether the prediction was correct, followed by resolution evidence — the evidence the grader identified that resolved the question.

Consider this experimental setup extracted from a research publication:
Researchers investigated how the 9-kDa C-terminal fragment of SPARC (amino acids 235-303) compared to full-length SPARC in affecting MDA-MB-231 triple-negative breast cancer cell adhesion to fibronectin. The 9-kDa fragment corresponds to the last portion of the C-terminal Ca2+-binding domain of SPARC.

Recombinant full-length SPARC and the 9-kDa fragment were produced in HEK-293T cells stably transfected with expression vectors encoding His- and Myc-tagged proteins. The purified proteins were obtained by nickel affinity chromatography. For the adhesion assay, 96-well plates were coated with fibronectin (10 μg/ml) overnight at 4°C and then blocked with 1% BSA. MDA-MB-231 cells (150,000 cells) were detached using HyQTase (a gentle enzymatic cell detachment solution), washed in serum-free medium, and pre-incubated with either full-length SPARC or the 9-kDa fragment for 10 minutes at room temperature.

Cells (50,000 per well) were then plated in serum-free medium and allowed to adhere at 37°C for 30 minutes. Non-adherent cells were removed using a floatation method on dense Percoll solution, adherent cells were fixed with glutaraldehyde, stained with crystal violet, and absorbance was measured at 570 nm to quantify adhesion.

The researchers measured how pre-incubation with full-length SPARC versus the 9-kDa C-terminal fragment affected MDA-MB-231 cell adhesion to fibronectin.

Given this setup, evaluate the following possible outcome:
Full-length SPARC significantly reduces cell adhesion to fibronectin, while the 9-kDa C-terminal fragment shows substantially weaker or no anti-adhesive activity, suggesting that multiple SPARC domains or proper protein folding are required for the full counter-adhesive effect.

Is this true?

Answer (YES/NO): NO